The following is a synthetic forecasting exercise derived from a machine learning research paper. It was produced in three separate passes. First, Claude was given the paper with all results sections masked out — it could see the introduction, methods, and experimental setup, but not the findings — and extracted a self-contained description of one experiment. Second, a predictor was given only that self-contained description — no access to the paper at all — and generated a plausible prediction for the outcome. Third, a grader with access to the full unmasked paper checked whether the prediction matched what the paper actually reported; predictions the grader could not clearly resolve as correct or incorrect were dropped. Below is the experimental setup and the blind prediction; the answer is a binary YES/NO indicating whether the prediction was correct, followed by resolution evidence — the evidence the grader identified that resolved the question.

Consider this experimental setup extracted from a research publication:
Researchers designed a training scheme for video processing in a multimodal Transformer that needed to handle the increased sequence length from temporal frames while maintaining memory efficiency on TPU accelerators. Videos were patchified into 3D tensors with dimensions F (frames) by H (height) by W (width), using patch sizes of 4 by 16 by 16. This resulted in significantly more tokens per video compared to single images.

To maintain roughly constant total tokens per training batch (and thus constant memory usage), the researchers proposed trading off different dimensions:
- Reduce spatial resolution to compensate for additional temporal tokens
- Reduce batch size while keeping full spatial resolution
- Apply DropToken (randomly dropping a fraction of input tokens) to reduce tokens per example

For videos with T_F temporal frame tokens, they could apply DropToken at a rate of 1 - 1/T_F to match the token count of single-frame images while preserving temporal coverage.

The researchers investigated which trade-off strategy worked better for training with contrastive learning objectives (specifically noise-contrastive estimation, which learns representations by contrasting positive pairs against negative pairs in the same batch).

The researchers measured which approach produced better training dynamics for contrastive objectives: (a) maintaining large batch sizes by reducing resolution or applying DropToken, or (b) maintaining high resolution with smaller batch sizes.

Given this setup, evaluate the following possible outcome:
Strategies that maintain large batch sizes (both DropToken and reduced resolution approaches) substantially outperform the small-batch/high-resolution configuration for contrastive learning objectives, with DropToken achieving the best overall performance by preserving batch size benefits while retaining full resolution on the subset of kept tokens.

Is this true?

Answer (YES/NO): NO